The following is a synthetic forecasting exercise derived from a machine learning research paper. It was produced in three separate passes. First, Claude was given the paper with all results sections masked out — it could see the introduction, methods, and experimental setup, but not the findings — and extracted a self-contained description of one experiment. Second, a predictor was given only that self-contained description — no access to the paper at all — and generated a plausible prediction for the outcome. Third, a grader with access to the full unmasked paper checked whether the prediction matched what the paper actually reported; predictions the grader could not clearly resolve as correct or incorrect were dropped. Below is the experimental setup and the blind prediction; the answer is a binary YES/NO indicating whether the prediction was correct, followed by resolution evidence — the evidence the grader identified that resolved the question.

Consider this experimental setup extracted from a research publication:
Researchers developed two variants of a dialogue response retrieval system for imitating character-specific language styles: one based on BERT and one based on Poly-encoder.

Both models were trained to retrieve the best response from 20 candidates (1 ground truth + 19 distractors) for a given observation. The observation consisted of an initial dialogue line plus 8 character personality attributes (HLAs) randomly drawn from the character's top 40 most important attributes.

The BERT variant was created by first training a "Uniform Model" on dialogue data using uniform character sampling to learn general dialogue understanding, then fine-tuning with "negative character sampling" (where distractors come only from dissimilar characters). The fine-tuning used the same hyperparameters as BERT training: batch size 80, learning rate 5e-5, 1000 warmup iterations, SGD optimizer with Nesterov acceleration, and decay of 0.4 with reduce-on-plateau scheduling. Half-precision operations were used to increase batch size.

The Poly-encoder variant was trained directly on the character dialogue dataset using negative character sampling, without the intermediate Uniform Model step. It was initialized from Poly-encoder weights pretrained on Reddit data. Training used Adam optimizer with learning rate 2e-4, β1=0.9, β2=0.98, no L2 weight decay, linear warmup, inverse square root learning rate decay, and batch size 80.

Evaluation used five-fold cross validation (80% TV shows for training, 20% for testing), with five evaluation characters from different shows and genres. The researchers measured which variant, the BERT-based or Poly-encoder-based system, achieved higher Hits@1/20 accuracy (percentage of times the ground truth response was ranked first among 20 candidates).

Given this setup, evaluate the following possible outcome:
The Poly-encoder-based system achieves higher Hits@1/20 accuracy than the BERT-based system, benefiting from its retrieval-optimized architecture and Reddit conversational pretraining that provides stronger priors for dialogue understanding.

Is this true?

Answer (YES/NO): NO